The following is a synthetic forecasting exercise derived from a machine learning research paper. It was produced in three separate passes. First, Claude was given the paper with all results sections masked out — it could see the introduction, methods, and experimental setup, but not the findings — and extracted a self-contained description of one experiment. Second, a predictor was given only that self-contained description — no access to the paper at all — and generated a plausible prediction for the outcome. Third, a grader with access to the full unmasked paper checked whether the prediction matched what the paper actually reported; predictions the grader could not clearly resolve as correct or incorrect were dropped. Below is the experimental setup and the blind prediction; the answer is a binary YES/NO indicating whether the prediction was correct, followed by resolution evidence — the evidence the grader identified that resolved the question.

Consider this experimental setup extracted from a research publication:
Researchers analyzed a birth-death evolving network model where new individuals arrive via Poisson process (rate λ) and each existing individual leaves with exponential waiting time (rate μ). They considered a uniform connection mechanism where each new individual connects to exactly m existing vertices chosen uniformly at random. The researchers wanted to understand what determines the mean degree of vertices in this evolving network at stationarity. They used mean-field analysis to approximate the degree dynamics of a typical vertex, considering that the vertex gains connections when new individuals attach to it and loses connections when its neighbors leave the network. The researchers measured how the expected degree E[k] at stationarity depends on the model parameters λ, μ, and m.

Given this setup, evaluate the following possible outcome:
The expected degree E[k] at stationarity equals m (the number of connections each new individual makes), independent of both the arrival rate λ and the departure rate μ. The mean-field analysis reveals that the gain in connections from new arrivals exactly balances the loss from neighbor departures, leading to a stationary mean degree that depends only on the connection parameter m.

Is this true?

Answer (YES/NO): YES